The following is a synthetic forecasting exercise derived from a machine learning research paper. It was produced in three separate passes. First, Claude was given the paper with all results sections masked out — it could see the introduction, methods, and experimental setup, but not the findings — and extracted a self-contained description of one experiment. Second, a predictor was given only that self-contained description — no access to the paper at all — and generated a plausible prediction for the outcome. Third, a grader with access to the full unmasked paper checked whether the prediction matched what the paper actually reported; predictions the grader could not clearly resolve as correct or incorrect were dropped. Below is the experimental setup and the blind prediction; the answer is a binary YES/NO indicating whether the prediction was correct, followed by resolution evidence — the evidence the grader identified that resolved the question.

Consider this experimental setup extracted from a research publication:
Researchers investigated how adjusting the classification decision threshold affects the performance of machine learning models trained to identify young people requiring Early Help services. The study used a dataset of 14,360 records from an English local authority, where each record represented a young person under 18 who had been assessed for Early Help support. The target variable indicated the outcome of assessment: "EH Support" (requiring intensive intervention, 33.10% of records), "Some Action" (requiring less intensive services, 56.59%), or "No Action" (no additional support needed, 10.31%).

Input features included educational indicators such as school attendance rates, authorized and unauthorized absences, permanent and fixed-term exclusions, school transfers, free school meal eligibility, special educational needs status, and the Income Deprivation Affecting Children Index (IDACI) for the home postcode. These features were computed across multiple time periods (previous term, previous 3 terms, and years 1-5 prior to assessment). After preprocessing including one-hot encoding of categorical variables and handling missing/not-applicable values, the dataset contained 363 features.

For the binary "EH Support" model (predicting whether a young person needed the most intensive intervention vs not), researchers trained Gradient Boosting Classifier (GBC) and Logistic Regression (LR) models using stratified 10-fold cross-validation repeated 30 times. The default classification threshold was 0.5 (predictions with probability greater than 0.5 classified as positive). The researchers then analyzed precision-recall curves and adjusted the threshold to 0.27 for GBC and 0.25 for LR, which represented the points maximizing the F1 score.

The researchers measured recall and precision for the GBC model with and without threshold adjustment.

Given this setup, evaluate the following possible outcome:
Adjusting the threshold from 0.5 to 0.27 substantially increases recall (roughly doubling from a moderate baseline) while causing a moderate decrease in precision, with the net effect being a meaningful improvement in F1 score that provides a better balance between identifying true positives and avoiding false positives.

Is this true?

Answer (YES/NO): NO